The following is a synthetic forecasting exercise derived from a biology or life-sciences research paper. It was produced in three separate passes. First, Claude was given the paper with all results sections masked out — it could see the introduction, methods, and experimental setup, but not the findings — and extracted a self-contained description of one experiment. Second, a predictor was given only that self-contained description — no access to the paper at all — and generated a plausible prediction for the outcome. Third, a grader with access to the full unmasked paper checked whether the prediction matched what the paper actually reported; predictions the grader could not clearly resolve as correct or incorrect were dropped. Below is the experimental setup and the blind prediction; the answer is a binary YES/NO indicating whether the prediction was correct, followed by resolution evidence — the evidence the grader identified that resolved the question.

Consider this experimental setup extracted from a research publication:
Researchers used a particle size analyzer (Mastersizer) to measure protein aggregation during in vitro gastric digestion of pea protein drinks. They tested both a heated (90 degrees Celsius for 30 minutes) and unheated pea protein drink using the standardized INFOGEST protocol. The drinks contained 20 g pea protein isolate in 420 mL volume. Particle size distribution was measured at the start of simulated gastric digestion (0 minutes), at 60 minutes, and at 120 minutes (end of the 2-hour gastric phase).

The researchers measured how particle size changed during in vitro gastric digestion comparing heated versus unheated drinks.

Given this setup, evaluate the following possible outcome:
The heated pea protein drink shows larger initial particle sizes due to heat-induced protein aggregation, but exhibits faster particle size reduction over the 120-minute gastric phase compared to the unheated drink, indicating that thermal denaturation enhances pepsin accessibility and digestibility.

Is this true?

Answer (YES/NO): NO